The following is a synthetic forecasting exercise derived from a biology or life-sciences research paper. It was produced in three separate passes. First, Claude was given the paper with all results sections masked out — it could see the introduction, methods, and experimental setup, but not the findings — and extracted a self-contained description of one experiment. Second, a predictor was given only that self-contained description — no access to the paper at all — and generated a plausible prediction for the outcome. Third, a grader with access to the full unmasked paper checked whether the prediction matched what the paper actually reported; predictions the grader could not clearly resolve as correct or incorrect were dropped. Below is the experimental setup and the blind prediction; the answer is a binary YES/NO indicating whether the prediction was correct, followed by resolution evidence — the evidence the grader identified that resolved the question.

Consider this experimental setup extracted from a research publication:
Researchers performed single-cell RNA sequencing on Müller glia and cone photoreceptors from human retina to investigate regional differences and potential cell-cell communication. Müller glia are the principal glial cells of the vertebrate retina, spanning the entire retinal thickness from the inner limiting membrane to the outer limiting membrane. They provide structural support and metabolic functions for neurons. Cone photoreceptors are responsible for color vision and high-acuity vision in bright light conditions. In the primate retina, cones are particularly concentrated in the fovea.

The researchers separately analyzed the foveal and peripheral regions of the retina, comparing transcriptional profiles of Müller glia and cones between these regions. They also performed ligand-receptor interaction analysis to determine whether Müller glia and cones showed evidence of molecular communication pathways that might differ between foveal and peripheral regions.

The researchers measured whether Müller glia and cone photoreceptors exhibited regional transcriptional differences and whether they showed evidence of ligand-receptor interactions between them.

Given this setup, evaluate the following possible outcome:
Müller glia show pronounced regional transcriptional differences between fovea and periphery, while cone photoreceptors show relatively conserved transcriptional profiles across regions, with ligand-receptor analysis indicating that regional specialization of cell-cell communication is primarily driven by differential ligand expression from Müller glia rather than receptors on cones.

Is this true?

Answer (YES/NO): NO